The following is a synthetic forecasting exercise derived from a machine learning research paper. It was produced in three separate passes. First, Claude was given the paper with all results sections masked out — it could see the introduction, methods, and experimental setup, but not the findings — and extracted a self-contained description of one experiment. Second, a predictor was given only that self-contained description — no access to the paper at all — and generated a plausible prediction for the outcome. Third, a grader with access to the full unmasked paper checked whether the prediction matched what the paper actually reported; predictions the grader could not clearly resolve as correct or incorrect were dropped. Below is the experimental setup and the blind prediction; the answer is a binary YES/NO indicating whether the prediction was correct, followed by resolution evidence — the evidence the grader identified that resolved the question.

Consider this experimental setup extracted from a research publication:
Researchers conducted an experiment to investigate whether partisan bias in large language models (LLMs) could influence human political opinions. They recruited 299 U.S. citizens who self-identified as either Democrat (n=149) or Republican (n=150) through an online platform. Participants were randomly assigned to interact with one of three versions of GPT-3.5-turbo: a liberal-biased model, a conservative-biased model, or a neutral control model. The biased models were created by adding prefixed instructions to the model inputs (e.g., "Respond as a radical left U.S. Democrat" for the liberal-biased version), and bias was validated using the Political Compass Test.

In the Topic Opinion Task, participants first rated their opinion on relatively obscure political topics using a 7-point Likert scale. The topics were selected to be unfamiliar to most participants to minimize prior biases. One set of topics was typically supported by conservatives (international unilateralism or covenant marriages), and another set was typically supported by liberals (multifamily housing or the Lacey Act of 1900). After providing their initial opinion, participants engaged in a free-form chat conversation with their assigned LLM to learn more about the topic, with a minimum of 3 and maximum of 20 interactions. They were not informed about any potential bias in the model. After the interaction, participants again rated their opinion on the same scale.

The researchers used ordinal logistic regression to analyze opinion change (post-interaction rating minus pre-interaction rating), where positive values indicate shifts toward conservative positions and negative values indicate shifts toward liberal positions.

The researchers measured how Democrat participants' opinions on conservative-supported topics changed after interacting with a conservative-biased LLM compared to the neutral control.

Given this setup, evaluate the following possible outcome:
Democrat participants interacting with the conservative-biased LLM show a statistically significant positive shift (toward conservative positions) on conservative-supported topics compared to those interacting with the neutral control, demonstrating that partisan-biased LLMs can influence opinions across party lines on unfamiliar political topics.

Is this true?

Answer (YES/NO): YES